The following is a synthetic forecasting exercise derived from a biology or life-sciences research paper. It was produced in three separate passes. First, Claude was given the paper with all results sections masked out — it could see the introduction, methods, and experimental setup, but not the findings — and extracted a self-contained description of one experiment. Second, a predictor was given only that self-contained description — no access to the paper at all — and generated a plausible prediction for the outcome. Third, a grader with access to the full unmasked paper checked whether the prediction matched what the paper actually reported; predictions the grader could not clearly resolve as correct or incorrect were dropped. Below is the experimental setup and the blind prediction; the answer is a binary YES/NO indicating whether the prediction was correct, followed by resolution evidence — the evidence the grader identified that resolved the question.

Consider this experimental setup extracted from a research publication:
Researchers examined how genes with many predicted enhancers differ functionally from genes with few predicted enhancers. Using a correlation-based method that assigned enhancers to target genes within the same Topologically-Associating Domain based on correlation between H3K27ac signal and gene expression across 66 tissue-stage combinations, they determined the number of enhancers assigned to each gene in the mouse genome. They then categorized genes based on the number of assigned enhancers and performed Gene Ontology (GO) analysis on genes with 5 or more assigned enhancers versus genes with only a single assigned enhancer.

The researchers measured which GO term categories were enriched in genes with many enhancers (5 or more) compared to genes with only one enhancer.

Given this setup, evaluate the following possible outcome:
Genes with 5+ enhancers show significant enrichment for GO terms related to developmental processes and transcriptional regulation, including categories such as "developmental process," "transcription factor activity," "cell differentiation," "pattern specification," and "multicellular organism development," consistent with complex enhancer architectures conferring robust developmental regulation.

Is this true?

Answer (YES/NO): YES